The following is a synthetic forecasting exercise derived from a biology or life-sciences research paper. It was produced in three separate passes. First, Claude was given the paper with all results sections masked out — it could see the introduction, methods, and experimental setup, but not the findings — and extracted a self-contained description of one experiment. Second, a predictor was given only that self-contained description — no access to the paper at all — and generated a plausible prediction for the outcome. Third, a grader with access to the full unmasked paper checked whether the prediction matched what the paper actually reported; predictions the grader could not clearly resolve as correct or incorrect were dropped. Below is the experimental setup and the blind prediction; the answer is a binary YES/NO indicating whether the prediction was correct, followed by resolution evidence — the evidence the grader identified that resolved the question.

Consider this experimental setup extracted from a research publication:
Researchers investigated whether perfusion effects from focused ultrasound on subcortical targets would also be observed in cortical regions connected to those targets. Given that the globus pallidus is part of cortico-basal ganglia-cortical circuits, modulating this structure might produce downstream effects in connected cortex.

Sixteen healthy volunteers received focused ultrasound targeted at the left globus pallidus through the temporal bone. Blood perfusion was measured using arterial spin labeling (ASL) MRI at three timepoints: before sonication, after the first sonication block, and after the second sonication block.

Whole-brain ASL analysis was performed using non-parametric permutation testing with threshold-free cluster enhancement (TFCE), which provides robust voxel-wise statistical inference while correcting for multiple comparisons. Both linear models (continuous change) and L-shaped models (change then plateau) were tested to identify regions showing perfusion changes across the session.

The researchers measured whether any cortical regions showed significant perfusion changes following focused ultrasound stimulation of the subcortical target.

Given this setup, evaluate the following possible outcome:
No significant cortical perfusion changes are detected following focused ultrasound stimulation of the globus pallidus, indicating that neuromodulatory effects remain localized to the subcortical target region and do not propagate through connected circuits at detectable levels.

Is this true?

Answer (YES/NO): NO